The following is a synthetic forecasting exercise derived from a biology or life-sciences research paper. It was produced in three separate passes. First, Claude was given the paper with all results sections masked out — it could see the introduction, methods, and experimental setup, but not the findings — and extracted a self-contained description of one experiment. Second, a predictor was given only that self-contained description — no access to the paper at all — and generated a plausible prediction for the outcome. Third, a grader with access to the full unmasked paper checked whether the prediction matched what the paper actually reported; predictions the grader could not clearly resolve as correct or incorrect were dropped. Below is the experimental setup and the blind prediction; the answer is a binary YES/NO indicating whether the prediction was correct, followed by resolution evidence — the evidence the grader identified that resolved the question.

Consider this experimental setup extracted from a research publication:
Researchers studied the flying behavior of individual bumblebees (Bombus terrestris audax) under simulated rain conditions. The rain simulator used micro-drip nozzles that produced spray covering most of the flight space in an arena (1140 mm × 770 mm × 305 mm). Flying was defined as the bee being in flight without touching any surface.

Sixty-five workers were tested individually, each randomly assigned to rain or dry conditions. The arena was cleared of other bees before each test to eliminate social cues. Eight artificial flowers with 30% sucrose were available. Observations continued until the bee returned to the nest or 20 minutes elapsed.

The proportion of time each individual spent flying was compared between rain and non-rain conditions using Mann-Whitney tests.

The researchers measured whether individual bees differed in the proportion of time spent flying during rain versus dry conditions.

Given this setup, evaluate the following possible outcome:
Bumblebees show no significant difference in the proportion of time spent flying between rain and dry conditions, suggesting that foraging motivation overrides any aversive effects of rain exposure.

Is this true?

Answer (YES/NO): YES